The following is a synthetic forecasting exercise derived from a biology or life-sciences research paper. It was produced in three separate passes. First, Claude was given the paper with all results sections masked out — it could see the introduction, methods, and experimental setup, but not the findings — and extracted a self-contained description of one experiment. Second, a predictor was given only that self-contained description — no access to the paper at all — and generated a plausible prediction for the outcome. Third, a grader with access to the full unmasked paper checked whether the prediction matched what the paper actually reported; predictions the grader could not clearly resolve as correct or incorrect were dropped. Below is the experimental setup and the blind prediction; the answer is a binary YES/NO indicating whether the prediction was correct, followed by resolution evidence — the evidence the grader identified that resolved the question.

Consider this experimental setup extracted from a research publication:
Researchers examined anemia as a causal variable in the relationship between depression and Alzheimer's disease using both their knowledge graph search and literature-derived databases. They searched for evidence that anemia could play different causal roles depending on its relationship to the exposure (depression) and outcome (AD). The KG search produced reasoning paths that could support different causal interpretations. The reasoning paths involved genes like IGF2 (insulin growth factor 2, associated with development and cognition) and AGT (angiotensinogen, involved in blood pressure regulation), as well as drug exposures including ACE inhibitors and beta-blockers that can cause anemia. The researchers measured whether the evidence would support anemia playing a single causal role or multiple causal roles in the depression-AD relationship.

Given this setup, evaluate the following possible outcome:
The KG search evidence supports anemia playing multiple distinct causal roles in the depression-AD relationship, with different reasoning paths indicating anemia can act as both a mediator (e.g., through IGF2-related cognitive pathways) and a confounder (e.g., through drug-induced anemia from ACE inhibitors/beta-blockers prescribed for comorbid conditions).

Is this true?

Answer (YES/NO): NO